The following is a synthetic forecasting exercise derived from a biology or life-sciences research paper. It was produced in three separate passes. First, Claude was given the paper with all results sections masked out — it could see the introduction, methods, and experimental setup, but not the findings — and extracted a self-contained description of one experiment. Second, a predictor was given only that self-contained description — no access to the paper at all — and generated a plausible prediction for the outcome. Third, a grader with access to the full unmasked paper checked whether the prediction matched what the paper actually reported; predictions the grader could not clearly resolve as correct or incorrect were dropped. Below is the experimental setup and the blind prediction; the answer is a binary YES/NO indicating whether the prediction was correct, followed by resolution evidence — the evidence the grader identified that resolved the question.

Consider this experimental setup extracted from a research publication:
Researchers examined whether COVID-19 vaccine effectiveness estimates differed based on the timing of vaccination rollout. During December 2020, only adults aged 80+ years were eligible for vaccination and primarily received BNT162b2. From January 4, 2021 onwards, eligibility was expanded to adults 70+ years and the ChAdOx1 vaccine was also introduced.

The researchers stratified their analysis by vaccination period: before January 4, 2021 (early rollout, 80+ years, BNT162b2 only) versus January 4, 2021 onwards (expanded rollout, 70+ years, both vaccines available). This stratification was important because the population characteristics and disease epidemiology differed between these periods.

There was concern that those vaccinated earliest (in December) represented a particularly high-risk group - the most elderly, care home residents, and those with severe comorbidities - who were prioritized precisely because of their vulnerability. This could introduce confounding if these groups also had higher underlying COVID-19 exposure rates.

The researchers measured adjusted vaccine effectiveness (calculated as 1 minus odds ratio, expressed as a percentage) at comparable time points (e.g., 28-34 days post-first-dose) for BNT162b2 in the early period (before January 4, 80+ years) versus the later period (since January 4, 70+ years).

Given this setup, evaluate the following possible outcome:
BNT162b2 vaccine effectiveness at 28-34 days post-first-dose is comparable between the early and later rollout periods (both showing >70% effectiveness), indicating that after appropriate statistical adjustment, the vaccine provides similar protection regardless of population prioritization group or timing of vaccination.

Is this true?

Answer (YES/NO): NO